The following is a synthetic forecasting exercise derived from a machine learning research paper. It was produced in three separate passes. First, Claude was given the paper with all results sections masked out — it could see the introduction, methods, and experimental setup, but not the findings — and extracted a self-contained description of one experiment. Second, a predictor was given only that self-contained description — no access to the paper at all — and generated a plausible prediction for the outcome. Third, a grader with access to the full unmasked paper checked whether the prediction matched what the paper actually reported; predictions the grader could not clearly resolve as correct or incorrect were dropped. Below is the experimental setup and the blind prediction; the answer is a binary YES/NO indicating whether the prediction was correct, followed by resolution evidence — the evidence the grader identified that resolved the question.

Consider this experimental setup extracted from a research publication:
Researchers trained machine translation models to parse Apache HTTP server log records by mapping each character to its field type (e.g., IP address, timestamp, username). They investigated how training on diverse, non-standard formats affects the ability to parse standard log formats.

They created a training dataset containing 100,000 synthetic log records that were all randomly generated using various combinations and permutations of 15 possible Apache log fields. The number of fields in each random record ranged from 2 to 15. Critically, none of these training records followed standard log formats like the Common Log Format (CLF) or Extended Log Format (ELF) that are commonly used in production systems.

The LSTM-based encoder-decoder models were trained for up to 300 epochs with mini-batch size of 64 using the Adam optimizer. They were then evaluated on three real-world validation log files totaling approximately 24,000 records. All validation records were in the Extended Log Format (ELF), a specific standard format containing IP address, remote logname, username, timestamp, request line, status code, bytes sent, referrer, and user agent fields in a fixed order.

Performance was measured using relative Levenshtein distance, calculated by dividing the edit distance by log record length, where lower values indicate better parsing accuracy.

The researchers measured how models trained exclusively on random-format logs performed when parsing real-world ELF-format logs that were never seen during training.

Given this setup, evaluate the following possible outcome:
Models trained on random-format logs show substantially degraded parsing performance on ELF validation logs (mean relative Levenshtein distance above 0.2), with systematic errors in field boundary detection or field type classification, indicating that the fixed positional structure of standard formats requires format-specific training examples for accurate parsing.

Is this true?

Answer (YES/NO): NO